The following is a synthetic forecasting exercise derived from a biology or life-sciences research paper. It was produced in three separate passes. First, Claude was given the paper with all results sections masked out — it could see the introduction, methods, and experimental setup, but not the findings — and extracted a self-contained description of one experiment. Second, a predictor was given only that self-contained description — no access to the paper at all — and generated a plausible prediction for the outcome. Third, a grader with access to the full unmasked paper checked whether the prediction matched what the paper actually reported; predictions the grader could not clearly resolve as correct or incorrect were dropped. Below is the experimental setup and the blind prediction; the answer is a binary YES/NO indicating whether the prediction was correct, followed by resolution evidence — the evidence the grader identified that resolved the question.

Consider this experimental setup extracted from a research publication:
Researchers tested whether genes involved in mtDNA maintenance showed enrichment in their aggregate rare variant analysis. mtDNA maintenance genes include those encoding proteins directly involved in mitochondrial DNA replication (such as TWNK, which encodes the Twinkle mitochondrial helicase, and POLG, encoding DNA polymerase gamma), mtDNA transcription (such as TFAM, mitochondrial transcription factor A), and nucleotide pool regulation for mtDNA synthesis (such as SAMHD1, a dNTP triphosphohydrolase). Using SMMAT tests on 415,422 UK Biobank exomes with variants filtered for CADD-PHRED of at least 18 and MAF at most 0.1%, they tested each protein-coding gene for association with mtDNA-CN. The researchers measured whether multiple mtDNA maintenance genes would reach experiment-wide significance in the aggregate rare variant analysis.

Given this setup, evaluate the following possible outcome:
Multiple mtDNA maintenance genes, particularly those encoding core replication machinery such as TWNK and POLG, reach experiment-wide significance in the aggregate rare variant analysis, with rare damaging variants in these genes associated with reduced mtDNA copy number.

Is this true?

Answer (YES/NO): NO